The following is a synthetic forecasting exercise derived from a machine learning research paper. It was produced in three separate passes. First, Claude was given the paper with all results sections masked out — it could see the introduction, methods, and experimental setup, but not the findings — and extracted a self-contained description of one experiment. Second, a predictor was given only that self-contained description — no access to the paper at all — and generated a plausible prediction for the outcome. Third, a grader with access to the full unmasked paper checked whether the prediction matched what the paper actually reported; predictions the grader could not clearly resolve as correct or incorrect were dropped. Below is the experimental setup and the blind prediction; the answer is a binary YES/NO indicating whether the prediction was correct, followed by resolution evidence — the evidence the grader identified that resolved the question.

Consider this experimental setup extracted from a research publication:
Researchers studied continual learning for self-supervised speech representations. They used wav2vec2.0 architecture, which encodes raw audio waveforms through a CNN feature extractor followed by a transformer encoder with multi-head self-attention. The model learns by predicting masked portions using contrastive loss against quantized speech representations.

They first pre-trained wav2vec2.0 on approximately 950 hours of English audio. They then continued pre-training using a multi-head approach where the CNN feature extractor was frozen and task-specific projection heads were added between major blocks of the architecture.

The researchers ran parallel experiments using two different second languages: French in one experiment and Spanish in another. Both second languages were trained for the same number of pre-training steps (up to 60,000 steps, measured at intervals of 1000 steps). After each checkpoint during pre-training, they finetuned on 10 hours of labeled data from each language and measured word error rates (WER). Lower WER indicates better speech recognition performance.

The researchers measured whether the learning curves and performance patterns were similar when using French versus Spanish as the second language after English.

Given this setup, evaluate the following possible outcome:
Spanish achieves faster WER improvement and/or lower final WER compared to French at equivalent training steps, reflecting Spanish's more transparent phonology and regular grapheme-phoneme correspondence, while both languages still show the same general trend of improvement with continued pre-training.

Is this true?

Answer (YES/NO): NO